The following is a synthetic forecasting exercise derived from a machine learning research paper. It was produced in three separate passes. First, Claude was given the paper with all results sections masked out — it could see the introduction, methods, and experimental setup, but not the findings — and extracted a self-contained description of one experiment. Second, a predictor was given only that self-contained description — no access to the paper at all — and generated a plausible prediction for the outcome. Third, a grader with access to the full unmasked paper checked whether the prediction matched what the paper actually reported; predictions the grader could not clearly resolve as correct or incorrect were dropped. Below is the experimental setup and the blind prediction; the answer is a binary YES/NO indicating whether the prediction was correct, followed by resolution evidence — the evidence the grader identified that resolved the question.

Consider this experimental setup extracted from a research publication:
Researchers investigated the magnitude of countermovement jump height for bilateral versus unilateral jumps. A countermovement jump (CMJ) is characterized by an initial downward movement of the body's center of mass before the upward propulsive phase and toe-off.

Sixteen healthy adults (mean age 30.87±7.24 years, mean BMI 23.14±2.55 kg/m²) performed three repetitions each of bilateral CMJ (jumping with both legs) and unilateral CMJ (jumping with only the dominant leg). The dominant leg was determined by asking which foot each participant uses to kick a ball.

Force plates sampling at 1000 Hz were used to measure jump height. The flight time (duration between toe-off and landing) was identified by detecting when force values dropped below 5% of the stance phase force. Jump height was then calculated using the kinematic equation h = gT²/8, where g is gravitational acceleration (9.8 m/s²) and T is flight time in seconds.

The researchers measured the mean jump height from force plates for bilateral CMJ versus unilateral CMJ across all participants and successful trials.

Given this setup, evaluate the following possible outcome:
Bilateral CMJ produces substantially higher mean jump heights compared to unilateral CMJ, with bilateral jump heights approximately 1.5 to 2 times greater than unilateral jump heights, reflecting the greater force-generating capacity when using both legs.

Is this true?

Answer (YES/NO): YES